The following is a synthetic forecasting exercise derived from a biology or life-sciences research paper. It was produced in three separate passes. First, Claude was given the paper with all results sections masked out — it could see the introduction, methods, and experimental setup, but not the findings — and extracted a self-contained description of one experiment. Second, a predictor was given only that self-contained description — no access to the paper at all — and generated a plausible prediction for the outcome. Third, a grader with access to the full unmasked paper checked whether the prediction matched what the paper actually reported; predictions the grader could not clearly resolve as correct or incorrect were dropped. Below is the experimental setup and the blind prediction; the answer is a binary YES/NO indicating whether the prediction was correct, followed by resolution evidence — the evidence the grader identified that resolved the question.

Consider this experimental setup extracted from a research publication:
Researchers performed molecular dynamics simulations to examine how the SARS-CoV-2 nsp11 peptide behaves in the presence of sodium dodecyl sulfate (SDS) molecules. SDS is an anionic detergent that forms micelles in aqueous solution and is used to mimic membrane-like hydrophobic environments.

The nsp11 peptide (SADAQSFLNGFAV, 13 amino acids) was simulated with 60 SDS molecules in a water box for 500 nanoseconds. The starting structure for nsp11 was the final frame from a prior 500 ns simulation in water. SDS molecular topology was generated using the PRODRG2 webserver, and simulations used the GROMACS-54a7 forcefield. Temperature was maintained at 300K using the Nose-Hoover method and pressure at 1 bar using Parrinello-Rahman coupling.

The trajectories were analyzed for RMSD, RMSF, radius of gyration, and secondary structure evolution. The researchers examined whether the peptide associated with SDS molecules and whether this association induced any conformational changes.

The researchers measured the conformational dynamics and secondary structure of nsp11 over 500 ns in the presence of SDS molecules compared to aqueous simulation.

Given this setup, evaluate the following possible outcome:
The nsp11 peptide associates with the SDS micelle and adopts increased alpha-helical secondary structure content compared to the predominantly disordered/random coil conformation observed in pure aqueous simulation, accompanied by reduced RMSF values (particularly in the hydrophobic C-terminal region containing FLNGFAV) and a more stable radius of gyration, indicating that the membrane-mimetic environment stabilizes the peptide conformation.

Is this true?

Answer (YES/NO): NO